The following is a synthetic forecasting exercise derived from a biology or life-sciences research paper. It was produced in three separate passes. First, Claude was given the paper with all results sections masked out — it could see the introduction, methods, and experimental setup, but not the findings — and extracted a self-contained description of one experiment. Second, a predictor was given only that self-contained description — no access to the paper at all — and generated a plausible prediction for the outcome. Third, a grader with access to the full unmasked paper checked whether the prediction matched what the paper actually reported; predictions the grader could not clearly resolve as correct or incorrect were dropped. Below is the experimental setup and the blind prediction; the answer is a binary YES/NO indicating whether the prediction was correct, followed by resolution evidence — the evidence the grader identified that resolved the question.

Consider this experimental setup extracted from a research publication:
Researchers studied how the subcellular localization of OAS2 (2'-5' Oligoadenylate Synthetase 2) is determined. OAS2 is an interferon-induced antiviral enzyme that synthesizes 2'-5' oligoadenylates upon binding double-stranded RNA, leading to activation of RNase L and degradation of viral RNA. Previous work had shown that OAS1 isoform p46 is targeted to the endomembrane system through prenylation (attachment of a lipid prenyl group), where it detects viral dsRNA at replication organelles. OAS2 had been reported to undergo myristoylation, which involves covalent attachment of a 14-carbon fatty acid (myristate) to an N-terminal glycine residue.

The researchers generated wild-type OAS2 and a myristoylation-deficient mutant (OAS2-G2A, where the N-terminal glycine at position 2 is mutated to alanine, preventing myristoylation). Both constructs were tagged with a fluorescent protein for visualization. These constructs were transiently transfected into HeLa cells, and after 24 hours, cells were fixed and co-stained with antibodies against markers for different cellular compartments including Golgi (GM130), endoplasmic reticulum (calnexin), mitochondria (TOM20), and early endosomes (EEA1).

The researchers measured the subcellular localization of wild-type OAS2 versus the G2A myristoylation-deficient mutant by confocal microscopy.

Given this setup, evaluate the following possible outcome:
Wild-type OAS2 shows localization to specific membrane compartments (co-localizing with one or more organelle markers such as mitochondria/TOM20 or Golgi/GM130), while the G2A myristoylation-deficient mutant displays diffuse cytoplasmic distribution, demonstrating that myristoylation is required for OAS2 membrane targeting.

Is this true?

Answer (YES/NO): YES